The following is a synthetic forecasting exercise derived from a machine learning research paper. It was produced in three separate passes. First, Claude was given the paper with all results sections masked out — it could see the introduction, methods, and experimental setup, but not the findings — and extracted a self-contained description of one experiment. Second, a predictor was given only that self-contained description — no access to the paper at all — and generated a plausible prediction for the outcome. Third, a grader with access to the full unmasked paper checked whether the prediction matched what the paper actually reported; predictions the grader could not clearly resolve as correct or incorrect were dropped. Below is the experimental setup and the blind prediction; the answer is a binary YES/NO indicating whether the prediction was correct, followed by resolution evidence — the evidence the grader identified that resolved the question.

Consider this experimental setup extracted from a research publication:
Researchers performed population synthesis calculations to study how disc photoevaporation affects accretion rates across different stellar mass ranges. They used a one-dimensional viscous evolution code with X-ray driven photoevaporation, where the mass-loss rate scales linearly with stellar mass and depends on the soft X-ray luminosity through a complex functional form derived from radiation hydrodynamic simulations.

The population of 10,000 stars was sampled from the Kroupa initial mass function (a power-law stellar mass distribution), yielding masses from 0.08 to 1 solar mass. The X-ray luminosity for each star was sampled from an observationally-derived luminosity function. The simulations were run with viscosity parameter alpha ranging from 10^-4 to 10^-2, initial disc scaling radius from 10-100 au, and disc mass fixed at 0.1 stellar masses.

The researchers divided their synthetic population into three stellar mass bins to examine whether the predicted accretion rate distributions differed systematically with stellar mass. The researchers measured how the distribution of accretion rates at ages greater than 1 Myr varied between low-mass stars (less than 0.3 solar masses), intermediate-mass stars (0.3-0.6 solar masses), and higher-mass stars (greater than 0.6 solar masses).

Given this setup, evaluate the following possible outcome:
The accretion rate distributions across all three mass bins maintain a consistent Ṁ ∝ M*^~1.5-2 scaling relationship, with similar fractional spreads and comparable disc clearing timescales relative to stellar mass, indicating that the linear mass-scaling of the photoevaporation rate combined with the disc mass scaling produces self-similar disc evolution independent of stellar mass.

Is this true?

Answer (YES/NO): NO